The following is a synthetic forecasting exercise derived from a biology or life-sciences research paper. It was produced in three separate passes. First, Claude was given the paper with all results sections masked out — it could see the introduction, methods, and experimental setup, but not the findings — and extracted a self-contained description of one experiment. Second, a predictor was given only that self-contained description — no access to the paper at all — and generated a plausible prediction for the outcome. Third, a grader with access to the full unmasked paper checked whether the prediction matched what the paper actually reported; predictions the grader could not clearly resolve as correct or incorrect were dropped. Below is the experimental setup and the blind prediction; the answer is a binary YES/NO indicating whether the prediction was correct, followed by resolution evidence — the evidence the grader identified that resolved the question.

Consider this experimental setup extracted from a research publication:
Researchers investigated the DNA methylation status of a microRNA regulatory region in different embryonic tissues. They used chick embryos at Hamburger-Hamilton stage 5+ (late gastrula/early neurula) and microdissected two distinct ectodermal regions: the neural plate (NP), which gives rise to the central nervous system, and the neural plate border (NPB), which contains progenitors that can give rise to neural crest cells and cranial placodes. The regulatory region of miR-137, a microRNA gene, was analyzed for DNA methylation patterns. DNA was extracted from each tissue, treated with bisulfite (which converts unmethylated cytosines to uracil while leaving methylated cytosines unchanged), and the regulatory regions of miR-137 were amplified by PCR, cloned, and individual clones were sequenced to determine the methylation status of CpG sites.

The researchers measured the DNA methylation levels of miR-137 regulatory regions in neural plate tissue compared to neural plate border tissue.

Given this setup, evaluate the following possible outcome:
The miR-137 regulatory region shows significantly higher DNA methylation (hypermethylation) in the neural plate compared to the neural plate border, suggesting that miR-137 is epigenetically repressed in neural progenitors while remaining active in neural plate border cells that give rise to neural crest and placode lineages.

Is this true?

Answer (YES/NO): NO